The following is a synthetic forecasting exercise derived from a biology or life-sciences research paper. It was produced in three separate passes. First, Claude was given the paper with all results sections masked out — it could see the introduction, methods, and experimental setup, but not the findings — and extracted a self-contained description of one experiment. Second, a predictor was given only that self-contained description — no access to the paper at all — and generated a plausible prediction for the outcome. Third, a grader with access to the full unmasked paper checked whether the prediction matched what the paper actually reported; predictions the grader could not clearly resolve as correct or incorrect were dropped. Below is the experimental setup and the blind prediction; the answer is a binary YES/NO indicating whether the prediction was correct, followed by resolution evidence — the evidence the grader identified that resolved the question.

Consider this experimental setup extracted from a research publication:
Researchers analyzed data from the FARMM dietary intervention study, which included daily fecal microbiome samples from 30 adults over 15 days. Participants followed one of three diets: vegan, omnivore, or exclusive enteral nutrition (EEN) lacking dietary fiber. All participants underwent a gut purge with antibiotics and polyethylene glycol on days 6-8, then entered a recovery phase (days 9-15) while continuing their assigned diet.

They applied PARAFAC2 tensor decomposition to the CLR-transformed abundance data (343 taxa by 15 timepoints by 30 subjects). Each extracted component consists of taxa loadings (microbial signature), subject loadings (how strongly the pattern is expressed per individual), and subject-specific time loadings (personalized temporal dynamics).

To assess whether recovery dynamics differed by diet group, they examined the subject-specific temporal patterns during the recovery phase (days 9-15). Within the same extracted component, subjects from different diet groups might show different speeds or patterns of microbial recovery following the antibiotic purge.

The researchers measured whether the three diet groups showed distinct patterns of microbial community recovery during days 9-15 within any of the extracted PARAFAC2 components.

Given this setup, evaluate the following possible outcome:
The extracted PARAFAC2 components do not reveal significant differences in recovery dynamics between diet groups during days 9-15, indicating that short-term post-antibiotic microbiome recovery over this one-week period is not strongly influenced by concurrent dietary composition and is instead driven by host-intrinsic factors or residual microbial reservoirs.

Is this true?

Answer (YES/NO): NO